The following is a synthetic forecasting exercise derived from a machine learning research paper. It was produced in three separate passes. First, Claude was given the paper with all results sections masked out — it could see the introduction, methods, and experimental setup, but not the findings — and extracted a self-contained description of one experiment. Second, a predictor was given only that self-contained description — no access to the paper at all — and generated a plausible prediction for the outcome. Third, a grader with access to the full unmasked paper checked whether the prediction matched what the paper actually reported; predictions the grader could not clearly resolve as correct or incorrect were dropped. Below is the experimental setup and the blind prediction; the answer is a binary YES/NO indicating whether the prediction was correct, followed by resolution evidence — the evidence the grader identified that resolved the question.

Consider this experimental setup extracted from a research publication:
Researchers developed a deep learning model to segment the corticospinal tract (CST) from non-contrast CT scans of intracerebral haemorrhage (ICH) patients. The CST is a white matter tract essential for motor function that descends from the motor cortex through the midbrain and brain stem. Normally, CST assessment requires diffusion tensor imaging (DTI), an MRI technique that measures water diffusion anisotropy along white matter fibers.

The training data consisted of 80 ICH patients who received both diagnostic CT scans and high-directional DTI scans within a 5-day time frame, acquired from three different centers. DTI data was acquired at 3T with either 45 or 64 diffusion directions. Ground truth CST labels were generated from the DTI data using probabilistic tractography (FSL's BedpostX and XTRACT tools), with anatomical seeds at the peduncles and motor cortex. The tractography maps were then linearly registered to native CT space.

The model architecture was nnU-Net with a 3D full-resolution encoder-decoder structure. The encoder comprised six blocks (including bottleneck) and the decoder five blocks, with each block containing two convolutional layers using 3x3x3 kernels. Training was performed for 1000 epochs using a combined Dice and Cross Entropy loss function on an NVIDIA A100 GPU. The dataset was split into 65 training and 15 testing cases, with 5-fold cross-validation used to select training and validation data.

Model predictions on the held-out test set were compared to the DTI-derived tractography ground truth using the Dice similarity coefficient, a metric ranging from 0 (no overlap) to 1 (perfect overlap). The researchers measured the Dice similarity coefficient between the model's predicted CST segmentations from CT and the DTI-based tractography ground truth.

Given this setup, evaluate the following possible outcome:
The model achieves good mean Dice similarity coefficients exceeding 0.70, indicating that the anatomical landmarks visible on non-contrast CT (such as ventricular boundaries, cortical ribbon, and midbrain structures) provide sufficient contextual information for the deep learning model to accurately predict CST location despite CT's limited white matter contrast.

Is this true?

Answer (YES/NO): NO